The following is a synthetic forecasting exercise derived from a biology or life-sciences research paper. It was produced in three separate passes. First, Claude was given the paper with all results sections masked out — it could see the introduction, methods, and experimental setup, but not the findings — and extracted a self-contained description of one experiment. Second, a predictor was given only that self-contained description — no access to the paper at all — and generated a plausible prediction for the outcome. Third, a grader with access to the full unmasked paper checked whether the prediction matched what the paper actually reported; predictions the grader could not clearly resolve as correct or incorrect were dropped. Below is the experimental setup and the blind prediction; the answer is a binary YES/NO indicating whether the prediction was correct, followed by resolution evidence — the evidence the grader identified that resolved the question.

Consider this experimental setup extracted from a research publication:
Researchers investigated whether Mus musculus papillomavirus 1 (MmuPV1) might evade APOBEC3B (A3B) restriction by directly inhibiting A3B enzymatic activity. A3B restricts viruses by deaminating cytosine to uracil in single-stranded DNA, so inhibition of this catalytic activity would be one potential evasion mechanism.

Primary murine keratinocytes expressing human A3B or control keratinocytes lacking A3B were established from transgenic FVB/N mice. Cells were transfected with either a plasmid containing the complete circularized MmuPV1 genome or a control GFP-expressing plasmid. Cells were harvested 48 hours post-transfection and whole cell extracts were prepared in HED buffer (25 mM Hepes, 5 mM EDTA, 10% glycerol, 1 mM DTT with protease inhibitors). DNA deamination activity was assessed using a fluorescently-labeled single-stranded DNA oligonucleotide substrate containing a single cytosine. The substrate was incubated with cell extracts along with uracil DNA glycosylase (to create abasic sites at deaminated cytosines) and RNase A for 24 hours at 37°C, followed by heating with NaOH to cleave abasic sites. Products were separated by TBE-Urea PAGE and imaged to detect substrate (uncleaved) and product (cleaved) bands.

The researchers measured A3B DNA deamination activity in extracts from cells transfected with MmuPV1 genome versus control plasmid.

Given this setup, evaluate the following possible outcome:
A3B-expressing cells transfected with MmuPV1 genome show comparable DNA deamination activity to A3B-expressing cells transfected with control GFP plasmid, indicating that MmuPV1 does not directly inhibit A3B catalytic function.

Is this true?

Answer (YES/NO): YES